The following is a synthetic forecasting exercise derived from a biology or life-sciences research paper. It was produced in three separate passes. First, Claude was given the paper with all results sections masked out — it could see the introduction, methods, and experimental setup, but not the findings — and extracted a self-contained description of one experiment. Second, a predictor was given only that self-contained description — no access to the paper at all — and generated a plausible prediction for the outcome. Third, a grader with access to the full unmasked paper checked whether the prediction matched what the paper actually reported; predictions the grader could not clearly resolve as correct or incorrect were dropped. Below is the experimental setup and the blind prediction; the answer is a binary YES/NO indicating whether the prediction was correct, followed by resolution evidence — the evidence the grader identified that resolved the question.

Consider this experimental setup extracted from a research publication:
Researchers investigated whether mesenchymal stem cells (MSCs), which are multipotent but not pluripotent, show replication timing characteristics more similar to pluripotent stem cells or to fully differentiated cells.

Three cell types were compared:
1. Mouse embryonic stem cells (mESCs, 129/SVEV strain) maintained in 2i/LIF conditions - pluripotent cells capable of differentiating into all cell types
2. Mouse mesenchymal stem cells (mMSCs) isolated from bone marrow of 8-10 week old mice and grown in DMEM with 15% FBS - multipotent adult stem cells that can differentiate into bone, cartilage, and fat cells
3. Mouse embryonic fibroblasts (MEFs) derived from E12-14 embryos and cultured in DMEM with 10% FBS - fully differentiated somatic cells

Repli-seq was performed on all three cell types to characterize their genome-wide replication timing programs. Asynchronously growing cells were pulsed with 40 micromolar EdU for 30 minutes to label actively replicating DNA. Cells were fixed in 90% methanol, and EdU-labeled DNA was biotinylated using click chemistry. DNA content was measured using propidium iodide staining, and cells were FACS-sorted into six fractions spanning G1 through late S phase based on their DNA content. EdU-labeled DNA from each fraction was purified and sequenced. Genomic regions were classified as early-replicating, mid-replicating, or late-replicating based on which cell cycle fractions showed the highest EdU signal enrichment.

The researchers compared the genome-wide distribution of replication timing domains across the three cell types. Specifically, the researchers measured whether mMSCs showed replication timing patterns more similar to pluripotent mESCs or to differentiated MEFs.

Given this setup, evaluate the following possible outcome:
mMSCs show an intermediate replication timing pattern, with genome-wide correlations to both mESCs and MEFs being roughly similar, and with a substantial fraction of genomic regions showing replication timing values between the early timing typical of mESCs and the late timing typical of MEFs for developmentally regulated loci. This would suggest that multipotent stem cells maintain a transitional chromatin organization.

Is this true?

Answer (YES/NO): NO